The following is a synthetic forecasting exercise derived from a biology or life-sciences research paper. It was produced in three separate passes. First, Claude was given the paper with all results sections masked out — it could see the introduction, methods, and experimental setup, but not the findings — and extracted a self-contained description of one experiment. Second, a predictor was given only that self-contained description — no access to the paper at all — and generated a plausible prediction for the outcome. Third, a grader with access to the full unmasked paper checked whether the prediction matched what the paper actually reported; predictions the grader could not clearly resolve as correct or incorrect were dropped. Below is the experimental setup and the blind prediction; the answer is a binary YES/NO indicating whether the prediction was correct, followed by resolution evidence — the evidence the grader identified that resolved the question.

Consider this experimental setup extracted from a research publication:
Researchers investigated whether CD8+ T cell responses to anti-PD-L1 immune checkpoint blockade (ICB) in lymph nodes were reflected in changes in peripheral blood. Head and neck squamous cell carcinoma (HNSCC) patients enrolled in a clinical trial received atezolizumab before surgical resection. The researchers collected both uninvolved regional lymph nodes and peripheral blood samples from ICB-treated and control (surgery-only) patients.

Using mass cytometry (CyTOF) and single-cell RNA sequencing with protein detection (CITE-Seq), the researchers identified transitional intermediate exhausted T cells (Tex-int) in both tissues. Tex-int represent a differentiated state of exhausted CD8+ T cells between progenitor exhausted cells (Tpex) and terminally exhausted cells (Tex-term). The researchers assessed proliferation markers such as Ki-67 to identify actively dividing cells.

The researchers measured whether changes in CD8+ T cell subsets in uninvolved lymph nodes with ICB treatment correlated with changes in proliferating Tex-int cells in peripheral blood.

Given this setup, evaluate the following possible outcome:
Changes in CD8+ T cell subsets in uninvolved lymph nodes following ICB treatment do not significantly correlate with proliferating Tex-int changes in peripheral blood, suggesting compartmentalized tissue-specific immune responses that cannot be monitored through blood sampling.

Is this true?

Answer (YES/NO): NO